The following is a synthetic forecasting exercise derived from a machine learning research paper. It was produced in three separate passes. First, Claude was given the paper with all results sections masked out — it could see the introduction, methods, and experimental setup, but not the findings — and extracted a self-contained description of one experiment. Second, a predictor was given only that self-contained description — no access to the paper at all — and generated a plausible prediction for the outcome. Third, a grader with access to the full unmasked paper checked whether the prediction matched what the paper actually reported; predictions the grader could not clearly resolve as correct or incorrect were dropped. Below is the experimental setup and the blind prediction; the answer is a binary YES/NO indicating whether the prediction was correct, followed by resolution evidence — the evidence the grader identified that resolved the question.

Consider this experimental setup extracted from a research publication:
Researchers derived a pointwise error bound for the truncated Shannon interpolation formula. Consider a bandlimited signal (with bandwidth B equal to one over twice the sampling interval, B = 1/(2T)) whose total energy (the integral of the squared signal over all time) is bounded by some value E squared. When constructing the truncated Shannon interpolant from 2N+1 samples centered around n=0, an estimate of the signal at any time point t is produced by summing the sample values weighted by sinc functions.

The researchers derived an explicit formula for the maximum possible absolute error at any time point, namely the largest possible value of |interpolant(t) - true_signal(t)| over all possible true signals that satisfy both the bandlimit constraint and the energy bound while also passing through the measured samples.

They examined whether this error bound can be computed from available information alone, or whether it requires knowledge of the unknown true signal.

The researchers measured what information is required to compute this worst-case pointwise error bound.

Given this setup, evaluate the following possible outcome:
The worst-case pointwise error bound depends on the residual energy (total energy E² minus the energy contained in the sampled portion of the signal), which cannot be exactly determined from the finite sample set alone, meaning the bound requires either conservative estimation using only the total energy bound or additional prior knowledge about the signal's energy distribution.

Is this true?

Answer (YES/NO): NO